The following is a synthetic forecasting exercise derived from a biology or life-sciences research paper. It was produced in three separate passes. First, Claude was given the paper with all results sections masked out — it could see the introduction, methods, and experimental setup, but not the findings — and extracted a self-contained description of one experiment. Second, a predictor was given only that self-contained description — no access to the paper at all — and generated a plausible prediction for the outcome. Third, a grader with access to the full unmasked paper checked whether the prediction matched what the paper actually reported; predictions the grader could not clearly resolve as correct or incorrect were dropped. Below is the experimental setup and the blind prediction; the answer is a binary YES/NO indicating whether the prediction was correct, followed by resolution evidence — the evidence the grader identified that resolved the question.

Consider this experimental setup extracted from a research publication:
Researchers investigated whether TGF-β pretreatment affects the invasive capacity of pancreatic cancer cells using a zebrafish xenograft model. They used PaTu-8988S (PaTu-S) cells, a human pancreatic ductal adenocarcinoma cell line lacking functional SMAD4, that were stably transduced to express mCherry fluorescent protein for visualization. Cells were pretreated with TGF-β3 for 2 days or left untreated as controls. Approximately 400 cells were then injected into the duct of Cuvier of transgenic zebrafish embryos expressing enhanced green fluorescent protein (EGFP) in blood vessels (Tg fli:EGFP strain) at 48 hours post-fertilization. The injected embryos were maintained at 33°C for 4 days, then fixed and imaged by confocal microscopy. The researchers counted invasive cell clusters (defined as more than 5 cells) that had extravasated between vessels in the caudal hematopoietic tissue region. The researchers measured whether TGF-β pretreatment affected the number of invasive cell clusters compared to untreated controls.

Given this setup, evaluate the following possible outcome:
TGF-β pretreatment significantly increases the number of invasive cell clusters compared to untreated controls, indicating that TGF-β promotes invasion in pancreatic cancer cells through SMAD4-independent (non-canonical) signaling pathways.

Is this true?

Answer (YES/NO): YES